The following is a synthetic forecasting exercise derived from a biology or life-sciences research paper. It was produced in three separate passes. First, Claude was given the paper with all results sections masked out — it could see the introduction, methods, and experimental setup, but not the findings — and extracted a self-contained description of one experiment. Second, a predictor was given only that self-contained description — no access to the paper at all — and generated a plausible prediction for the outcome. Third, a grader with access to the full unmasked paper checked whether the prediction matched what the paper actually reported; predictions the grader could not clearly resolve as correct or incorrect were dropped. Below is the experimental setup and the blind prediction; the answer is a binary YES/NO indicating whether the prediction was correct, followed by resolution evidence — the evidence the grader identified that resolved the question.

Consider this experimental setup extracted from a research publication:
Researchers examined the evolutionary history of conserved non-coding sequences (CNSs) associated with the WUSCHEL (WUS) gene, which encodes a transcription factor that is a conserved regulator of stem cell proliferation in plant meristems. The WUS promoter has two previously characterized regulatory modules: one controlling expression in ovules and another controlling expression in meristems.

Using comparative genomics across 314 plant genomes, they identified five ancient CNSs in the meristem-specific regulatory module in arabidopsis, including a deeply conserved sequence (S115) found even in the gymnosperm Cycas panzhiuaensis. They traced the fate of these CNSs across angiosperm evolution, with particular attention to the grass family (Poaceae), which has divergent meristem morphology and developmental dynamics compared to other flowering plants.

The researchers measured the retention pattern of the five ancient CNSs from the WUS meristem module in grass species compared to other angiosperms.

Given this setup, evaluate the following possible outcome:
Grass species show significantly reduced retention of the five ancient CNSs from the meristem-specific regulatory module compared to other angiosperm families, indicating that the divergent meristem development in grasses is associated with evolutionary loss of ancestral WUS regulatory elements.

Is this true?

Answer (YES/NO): NO